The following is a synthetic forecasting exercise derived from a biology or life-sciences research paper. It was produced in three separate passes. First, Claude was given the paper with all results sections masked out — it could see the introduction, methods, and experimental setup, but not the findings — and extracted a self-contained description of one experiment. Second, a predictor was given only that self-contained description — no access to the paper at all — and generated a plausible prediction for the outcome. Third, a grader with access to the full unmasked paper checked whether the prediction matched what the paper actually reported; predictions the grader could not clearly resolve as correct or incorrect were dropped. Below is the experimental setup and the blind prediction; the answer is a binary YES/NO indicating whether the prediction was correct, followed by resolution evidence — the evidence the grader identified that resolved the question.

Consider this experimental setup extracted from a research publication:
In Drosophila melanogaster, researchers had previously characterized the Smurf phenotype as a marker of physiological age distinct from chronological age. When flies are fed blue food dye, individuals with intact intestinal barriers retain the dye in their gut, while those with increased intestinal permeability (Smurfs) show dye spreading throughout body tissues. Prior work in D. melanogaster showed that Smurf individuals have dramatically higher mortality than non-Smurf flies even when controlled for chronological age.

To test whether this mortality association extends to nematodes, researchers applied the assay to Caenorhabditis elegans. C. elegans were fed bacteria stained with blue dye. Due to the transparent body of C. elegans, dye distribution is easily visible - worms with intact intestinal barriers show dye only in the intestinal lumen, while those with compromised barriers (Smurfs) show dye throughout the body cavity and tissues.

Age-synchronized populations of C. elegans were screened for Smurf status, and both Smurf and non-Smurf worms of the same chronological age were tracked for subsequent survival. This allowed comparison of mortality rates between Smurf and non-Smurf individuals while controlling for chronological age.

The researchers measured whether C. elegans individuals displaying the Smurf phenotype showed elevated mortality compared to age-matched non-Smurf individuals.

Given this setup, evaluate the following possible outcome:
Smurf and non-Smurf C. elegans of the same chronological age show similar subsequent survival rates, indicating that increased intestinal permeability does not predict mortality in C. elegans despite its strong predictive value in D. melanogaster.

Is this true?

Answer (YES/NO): NO